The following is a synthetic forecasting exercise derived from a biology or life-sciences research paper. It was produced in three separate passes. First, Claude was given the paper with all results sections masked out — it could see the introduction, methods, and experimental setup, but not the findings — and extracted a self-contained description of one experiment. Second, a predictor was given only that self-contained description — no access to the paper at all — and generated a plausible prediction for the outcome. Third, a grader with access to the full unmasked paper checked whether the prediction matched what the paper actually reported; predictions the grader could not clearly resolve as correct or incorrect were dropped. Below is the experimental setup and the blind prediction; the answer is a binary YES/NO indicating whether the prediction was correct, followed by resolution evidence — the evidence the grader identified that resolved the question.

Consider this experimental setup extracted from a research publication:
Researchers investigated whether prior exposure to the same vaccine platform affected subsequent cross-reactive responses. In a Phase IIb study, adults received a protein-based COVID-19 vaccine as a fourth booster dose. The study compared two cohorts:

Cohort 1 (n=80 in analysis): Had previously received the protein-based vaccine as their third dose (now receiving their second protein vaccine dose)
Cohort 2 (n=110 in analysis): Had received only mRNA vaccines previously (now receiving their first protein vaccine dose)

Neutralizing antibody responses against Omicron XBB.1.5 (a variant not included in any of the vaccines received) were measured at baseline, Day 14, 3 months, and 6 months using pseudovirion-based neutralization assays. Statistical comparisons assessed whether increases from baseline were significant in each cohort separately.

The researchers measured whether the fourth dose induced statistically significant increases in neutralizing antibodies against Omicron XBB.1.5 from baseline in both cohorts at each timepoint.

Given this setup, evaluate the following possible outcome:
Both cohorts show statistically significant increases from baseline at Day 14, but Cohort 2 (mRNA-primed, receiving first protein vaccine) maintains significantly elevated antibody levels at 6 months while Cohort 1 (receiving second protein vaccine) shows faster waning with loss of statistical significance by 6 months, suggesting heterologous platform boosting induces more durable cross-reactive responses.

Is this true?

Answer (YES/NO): NO